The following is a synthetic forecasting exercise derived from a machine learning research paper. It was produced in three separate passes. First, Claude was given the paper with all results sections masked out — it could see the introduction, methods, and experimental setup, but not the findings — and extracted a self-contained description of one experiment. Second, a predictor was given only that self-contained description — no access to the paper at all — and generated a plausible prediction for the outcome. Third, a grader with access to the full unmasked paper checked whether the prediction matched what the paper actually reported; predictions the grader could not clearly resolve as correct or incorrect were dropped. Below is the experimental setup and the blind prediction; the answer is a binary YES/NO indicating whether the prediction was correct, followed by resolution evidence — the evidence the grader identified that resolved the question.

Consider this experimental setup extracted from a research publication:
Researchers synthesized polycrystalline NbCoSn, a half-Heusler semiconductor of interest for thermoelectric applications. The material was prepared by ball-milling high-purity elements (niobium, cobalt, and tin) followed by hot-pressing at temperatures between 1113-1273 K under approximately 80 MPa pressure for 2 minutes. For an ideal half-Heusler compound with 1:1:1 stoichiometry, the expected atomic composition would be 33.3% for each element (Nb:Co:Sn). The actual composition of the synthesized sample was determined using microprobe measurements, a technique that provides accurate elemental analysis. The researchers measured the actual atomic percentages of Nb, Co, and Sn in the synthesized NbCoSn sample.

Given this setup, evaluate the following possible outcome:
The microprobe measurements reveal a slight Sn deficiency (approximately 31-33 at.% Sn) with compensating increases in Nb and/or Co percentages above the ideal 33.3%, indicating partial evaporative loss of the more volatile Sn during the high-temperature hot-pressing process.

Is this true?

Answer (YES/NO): NO